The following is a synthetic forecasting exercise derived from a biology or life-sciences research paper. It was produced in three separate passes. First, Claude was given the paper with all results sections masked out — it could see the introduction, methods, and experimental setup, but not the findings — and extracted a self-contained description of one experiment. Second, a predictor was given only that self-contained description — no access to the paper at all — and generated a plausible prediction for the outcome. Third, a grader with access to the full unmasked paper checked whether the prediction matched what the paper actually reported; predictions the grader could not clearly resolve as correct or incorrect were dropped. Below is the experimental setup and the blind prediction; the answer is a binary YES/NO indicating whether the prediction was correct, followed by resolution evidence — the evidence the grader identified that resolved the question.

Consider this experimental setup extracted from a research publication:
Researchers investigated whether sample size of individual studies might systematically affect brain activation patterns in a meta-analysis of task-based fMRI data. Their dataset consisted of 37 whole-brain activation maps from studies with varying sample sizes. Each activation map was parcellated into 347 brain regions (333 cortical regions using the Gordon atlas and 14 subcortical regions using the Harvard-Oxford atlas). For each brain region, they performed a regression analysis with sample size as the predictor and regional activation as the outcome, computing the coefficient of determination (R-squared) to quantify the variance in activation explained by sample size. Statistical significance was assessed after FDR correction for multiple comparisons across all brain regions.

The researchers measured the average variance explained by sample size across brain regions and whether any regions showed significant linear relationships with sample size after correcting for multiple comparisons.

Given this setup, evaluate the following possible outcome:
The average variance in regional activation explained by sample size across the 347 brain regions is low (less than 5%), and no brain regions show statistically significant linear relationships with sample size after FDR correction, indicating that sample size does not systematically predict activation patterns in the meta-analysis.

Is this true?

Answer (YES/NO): YES